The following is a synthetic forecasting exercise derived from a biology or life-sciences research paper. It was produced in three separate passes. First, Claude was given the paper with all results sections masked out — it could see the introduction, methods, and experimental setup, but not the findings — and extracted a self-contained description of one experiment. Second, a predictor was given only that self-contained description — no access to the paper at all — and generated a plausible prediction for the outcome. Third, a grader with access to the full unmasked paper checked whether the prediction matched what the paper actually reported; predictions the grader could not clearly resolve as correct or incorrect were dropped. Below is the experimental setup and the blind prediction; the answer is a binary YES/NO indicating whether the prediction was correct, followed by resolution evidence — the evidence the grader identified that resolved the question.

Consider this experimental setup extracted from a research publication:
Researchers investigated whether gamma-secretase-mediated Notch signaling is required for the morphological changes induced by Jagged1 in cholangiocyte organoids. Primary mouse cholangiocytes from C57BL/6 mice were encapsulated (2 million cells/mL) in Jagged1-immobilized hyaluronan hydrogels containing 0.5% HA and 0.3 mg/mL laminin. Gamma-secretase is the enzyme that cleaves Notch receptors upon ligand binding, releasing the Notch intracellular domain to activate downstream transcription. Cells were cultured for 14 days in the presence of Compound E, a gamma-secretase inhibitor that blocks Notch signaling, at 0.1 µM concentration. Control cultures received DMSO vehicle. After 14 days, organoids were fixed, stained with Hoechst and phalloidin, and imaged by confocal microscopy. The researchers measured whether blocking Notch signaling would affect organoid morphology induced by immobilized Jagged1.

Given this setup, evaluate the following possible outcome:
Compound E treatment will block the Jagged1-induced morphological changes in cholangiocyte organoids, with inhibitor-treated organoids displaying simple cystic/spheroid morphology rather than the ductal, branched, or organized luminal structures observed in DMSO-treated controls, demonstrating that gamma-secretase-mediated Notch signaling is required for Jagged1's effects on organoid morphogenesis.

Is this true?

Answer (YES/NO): YES